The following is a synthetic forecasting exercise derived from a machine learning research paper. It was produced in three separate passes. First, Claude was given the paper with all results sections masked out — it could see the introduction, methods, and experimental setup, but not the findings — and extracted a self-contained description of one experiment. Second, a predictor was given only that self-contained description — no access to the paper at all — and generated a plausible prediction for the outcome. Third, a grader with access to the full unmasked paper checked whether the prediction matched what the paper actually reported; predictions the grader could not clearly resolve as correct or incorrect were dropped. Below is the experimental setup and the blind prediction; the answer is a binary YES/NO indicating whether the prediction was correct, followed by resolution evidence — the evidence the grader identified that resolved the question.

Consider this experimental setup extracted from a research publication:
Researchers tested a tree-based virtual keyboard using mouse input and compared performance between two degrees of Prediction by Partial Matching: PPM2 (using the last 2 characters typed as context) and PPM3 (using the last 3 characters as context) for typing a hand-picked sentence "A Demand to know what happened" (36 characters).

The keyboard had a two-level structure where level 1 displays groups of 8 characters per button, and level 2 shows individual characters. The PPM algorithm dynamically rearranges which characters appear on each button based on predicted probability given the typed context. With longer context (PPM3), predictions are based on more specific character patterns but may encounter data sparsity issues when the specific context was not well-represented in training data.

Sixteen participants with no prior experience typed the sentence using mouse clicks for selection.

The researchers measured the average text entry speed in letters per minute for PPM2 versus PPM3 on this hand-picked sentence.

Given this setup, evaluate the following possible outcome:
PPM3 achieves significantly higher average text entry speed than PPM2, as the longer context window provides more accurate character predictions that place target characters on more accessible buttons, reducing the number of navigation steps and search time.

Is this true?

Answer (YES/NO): NO